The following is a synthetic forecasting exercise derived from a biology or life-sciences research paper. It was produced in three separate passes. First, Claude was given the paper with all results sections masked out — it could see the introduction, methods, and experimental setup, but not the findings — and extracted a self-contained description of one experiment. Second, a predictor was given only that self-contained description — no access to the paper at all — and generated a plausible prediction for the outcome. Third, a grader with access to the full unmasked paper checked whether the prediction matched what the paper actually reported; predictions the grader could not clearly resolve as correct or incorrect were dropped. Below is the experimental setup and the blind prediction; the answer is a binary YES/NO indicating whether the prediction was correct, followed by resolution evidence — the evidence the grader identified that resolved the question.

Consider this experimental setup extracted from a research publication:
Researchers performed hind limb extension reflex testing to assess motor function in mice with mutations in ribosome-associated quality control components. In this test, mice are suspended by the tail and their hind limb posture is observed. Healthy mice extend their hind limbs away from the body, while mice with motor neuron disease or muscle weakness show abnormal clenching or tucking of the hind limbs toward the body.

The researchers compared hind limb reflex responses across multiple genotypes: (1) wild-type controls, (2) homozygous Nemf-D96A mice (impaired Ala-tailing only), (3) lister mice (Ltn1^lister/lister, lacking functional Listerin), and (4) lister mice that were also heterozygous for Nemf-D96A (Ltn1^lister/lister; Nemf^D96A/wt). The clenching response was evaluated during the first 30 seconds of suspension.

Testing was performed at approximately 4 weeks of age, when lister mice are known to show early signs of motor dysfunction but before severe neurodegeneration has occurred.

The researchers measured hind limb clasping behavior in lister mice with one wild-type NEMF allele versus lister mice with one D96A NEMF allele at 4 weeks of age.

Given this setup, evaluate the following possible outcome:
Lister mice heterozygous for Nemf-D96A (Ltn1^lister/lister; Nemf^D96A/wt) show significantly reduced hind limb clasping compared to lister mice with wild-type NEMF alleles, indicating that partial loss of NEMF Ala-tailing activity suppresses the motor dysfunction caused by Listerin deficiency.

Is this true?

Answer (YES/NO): YES